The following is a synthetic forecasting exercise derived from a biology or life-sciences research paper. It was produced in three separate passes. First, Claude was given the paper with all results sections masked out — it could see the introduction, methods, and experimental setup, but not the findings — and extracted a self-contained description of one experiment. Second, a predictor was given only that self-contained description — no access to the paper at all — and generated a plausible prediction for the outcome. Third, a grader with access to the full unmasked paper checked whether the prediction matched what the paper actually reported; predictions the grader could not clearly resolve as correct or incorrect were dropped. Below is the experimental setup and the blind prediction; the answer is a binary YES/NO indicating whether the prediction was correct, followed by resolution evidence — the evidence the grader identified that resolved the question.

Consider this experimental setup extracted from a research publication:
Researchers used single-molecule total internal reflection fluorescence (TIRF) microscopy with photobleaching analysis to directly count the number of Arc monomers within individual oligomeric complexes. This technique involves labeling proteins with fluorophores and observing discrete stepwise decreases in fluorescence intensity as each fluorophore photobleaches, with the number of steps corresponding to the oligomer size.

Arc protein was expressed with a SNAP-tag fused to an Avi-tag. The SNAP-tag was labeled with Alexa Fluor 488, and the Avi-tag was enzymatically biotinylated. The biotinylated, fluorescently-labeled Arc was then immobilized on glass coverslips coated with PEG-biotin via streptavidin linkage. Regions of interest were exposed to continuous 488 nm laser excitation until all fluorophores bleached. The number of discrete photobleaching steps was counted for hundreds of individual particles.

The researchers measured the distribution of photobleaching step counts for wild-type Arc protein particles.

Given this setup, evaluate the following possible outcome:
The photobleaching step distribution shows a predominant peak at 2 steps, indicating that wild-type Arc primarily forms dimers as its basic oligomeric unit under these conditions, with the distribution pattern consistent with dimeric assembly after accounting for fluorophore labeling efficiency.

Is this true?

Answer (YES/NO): NO